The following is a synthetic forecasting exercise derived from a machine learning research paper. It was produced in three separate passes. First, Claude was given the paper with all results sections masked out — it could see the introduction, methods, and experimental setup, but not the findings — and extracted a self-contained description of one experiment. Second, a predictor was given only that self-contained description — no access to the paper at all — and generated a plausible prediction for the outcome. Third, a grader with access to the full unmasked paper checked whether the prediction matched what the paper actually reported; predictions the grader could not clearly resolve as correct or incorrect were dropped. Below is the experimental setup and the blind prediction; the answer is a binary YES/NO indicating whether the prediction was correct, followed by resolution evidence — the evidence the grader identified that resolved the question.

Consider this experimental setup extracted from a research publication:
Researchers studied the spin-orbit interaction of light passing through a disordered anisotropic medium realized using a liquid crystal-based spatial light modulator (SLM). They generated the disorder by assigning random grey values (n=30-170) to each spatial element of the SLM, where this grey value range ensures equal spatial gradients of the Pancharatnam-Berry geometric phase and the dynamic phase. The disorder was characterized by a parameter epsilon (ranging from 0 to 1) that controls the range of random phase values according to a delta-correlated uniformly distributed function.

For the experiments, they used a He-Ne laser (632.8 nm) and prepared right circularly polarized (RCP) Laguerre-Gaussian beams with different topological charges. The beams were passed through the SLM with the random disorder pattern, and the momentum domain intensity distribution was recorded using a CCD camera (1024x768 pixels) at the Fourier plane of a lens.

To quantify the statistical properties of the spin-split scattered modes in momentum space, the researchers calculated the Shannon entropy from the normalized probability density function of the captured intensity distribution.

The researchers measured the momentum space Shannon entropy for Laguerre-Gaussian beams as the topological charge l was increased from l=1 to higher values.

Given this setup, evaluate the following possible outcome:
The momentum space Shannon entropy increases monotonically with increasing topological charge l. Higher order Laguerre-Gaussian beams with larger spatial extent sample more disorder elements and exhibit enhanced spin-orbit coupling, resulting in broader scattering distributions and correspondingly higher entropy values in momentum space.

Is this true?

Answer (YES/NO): NO